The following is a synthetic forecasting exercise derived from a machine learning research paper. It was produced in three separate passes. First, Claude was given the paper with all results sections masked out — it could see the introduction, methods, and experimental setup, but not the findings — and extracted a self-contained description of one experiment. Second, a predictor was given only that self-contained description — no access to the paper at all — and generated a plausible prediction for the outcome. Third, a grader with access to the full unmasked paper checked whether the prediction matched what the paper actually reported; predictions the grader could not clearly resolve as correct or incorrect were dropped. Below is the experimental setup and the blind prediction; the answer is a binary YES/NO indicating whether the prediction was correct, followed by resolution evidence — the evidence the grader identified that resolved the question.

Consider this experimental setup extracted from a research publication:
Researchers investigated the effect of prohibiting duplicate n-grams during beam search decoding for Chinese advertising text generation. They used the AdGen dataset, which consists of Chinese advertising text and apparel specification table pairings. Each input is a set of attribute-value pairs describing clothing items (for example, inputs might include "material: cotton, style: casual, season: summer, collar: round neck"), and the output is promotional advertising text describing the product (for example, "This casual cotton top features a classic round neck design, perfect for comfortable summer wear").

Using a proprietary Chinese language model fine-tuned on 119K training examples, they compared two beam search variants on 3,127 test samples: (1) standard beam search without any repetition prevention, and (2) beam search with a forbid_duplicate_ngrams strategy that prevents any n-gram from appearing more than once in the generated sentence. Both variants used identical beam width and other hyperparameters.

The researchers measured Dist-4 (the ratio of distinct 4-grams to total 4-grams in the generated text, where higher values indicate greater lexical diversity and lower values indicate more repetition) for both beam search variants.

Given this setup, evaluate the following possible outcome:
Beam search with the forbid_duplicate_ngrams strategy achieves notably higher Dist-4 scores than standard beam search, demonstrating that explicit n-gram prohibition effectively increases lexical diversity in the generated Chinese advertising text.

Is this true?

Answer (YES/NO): YES